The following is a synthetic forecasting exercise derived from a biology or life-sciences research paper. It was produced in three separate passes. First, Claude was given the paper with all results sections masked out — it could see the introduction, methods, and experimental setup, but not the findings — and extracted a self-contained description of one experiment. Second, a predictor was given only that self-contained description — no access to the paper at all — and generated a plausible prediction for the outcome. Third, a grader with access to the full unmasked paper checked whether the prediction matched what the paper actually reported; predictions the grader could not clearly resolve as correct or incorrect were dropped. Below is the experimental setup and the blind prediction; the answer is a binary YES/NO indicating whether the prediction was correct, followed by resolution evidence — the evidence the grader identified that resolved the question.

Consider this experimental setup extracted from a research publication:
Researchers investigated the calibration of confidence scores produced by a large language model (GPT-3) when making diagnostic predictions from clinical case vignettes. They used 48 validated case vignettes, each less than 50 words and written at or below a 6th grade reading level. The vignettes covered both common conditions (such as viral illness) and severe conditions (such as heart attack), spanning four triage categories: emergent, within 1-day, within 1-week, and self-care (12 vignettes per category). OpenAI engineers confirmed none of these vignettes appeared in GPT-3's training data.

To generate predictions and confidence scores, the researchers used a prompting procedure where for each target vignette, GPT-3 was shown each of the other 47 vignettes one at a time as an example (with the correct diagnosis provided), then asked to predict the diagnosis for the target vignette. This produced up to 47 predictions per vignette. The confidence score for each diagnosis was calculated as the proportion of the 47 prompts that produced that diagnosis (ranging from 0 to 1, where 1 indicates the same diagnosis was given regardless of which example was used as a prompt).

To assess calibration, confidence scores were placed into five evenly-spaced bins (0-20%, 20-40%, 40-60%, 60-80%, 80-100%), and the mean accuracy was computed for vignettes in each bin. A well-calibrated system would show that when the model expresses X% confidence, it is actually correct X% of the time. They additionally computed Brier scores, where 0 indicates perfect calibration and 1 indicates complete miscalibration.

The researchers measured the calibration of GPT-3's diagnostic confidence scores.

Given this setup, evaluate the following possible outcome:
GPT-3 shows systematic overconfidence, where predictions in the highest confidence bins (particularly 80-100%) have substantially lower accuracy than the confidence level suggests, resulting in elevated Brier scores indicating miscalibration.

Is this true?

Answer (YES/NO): NO